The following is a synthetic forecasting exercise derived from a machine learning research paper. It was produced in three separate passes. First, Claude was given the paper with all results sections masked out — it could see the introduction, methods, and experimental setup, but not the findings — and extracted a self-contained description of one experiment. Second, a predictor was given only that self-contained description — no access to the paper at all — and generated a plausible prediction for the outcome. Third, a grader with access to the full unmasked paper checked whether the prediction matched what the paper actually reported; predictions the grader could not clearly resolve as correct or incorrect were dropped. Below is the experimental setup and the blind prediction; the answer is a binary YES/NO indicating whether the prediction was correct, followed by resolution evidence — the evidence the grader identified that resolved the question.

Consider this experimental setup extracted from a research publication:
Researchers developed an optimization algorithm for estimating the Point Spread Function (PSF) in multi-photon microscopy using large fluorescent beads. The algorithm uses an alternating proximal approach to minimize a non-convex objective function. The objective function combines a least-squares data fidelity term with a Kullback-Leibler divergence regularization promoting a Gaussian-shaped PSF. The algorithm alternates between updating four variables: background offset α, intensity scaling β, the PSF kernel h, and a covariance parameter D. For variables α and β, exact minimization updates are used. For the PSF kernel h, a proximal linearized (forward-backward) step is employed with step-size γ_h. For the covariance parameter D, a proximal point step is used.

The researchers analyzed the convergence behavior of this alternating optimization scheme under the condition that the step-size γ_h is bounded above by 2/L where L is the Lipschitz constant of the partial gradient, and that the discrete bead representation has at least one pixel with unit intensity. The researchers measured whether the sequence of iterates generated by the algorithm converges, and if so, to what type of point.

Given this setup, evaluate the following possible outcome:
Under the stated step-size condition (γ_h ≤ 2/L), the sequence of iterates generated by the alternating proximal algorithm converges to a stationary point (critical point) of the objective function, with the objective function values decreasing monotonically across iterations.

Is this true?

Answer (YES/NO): YES